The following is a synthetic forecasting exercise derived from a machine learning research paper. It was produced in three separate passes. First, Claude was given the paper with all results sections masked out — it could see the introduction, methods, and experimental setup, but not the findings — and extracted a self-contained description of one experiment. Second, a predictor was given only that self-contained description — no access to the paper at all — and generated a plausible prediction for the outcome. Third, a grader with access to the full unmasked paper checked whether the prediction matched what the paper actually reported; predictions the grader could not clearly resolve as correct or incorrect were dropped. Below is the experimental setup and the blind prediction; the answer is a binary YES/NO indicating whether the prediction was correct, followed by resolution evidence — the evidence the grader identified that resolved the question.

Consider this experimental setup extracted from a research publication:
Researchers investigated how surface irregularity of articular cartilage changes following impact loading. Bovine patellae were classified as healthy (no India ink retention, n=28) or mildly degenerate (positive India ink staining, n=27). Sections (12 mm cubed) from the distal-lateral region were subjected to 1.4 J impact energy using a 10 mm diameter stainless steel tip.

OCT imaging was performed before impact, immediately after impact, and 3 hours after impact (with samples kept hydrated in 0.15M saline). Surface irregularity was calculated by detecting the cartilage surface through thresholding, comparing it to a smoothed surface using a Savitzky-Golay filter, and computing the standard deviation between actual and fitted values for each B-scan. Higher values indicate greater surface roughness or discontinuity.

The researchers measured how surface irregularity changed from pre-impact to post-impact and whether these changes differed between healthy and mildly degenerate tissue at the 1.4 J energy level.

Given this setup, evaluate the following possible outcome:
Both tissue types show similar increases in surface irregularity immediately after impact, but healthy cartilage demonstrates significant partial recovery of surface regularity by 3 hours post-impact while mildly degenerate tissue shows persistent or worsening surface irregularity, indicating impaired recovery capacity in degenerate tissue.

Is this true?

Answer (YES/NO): NO